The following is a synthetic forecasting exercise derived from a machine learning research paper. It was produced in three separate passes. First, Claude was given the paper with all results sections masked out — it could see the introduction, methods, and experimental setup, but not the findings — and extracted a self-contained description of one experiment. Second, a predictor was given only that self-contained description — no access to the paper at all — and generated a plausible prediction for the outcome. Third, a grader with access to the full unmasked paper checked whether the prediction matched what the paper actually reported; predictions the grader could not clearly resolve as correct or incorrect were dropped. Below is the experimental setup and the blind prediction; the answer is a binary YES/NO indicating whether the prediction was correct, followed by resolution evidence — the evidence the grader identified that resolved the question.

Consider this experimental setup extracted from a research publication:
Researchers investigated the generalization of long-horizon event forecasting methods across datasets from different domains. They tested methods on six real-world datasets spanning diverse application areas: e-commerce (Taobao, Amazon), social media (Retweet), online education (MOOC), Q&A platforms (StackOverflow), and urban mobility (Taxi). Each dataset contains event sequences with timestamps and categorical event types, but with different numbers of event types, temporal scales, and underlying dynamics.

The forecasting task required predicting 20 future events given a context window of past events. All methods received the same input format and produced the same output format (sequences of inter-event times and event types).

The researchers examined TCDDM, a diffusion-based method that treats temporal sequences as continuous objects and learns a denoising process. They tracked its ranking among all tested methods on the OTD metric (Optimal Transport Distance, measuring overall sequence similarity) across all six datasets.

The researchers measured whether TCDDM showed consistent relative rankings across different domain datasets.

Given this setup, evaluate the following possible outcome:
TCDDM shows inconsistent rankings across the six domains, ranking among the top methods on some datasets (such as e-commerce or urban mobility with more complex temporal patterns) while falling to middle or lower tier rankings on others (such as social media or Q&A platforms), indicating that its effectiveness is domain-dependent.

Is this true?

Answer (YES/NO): NO